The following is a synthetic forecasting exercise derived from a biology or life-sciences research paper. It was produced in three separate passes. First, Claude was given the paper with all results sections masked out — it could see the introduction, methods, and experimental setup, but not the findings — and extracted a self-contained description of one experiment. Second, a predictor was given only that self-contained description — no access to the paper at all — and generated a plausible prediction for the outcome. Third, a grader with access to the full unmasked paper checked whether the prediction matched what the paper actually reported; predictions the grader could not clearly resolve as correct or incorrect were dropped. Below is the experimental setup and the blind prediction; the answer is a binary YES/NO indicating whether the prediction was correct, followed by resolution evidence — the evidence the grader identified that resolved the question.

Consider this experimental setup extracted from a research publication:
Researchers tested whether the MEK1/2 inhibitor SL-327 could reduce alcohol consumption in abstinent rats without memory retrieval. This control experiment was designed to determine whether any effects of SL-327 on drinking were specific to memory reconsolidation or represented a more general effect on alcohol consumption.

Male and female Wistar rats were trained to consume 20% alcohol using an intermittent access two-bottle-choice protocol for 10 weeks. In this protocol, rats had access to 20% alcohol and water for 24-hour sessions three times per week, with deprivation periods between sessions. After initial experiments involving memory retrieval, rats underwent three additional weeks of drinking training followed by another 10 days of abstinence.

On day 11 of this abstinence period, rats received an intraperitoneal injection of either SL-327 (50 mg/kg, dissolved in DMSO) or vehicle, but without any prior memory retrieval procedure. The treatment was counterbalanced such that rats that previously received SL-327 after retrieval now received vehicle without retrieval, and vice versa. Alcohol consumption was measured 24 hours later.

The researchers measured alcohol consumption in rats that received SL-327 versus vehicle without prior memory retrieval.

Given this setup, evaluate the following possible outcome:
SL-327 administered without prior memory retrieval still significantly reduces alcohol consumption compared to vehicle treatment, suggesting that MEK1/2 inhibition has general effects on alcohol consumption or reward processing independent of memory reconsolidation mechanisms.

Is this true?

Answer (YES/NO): NO